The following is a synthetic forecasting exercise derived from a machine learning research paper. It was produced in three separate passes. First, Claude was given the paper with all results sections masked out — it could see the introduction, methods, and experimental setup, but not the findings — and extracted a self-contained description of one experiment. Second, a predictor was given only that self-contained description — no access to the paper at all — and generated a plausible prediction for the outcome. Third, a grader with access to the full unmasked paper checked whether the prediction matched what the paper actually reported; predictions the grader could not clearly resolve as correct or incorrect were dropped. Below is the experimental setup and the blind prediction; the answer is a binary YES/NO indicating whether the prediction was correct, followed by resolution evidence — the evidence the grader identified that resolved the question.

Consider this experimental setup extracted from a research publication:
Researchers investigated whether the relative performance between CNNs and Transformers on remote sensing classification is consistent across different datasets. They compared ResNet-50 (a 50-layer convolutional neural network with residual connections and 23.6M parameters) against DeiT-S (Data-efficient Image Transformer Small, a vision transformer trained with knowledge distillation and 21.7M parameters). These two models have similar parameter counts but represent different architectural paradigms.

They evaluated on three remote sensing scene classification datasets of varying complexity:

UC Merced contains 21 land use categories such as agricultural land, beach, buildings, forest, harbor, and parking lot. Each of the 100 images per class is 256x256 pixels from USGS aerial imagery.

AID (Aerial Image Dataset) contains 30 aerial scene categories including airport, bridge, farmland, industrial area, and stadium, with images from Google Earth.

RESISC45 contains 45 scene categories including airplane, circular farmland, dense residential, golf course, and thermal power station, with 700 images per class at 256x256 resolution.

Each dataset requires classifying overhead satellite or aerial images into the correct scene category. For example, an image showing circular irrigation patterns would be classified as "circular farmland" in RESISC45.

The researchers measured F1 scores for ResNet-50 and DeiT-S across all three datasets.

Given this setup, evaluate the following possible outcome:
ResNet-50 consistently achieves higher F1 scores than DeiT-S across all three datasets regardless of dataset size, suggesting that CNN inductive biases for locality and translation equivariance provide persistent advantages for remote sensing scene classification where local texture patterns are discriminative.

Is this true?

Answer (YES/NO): YES